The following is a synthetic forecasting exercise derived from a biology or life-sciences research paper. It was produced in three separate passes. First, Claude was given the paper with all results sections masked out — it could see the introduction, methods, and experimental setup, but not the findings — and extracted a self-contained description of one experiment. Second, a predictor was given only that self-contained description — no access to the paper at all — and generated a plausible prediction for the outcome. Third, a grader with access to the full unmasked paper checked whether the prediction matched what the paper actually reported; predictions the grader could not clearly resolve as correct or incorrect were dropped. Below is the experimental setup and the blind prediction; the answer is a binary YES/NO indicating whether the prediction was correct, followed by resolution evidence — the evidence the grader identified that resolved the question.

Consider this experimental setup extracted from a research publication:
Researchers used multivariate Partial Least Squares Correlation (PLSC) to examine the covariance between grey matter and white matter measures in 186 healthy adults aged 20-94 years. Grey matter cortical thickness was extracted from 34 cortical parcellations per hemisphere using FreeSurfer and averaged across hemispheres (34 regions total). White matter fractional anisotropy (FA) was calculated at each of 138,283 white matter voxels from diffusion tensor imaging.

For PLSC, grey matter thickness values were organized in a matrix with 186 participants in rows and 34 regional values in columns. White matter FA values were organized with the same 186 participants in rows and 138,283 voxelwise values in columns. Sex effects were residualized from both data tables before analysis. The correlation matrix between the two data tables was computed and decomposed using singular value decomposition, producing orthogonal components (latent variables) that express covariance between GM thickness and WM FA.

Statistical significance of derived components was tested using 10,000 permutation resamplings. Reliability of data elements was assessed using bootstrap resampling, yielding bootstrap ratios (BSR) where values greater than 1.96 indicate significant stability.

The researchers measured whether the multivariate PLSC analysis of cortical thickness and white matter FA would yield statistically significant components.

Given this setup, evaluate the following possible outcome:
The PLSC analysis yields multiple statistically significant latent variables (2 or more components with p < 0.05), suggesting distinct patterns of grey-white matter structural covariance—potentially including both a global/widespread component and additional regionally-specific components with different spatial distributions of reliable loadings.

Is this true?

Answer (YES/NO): NO